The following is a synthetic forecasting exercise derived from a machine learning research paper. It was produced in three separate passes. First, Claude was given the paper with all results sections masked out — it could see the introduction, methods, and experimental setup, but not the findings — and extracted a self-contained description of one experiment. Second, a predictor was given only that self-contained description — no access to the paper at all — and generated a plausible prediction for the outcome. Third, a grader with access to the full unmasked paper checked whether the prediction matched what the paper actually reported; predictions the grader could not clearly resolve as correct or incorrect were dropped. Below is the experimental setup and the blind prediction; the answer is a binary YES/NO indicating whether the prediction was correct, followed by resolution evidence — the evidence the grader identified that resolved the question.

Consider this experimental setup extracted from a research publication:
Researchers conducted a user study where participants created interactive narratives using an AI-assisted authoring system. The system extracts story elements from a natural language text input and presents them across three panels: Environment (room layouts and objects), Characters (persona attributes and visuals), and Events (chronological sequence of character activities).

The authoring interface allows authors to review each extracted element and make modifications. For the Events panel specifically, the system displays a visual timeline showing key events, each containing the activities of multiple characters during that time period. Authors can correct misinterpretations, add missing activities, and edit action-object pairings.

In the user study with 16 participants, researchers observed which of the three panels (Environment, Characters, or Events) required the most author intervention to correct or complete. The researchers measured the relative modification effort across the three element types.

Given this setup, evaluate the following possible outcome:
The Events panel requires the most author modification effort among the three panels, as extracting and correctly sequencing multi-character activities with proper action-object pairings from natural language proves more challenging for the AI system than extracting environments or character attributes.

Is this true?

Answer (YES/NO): NO